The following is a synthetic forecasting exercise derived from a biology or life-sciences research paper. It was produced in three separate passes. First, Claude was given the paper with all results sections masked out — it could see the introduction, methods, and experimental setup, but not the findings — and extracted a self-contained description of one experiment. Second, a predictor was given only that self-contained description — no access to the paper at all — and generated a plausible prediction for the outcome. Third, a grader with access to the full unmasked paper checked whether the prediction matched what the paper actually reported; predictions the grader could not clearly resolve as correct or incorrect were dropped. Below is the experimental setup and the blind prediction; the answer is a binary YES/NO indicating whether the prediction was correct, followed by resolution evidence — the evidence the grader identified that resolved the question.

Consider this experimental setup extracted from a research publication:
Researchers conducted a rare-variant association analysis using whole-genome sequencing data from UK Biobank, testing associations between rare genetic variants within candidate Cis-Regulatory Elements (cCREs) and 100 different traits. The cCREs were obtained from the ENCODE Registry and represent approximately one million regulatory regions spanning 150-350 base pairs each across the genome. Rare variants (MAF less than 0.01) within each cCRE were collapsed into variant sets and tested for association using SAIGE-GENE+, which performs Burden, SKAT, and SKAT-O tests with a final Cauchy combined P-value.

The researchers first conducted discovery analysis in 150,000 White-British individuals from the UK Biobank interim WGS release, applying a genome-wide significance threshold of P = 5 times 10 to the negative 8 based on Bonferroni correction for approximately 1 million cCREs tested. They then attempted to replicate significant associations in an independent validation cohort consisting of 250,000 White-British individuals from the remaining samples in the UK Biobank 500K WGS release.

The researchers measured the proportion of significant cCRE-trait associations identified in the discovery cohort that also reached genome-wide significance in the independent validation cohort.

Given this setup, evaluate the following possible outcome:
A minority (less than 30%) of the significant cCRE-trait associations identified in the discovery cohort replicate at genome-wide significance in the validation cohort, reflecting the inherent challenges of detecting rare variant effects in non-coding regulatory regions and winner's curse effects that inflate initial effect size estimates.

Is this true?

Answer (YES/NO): NO